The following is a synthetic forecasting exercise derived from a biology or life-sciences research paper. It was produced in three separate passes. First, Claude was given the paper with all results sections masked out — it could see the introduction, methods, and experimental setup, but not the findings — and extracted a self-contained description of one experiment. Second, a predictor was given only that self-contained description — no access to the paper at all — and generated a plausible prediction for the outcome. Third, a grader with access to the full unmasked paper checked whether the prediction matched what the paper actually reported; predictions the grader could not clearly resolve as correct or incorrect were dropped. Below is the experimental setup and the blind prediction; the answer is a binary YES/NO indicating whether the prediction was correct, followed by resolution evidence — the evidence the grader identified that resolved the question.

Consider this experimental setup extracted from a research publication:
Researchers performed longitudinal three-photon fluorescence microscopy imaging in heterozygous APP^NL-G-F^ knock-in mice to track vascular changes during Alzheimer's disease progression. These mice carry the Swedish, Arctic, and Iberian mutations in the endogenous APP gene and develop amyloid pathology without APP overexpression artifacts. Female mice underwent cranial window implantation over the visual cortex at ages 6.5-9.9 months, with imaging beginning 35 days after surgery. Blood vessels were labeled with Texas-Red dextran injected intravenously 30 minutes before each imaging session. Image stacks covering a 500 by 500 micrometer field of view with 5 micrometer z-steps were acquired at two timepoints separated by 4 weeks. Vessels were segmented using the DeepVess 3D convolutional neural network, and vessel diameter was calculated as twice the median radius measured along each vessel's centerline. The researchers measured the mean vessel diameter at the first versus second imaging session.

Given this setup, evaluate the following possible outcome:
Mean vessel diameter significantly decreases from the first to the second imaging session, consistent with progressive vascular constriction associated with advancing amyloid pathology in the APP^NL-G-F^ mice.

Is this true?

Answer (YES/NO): YES